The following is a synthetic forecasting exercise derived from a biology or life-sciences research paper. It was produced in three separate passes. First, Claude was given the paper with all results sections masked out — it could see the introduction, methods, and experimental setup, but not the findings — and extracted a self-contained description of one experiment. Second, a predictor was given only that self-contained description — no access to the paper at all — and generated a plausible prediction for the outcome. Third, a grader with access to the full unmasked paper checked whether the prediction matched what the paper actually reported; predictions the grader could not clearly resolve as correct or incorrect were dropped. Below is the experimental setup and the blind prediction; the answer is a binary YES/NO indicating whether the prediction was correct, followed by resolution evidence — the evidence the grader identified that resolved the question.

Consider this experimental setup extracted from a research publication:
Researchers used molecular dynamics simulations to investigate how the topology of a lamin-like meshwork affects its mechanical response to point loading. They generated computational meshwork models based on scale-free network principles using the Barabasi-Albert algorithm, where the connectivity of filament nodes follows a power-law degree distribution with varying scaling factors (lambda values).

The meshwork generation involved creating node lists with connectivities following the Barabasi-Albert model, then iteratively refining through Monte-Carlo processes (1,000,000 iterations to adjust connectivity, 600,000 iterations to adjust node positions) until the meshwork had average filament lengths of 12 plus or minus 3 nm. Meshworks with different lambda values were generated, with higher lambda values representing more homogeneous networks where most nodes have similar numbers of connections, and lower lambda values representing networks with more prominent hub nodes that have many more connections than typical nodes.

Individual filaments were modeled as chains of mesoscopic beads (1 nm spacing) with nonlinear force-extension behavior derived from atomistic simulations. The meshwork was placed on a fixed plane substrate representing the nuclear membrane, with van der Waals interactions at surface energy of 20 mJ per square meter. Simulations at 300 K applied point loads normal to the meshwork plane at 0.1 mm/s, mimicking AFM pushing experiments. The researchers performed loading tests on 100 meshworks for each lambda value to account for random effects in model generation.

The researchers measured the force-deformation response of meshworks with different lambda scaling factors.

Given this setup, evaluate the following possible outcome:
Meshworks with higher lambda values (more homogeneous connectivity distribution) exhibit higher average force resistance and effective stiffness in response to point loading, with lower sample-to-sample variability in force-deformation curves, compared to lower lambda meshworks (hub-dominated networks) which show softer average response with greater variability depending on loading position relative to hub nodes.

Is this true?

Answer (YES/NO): NO